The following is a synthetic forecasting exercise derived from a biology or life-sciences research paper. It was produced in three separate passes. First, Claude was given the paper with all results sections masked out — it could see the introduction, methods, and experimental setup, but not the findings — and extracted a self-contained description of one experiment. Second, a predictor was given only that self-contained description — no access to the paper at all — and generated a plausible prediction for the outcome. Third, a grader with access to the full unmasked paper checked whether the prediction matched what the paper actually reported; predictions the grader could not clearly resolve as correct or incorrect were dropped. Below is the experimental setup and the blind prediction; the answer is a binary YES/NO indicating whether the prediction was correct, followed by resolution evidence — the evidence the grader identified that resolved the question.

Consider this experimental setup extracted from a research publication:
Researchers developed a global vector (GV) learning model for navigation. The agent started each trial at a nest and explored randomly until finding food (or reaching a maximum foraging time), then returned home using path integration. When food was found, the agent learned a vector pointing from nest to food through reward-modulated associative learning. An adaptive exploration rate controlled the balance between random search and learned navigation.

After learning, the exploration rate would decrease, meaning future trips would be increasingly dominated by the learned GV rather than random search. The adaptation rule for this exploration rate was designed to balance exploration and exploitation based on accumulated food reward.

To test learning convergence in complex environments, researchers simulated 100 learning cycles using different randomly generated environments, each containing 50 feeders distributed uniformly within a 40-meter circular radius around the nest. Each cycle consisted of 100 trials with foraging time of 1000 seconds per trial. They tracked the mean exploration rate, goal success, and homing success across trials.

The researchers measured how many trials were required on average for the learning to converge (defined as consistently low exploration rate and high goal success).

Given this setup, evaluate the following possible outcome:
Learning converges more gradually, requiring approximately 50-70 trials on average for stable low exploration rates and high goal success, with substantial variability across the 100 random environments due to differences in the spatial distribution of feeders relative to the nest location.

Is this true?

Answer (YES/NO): NO